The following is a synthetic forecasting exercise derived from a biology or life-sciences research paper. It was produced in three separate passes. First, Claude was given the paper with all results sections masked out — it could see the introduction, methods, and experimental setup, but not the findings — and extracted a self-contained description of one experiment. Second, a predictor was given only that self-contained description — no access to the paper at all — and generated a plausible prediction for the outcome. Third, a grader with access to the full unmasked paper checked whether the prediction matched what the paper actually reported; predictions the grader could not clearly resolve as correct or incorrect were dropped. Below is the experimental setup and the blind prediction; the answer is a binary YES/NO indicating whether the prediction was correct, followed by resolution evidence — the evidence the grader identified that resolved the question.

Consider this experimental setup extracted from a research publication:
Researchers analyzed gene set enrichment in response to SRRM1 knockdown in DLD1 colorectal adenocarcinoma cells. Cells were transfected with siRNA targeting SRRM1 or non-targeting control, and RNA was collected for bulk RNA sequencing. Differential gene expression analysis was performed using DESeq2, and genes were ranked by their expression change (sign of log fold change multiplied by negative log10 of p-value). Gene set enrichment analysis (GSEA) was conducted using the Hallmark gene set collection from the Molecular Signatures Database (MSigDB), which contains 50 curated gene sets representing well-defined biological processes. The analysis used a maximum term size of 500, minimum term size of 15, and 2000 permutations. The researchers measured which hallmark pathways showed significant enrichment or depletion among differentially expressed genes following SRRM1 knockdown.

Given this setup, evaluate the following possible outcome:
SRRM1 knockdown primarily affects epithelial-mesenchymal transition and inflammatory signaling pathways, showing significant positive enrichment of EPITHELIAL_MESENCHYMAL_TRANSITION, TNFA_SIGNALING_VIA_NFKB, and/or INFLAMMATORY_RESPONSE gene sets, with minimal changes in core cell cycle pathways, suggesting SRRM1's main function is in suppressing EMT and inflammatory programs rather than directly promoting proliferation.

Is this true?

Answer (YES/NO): NO